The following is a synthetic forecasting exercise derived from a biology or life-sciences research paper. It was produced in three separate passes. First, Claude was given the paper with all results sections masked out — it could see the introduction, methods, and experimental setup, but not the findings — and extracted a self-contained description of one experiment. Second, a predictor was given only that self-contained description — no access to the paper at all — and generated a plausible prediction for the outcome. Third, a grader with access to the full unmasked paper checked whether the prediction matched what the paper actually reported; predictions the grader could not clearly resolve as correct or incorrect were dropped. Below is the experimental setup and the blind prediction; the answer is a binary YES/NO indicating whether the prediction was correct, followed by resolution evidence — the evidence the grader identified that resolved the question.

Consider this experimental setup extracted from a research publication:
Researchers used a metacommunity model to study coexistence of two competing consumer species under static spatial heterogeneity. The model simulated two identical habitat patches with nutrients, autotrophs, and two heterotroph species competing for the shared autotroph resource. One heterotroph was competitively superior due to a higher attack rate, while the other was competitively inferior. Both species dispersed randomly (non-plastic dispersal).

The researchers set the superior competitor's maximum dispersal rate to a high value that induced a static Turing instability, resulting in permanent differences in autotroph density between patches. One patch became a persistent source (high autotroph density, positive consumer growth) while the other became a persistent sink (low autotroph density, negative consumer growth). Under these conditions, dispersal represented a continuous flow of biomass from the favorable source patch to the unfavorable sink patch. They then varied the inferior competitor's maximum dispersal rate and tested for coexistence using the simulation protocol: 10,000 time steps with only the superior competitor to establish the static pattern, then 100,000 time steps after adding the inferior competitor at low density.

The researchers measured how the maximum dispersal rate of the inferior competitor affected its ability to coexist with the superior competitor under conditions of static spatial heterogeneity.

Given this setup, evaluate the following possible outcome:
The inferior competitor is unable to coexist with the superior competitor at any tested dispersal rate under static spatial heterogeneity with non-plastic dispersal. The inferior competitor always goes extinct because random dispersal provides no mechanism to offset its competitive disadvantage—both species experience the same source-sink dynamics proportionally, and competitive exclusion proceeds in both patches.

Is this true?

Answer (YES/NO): NO